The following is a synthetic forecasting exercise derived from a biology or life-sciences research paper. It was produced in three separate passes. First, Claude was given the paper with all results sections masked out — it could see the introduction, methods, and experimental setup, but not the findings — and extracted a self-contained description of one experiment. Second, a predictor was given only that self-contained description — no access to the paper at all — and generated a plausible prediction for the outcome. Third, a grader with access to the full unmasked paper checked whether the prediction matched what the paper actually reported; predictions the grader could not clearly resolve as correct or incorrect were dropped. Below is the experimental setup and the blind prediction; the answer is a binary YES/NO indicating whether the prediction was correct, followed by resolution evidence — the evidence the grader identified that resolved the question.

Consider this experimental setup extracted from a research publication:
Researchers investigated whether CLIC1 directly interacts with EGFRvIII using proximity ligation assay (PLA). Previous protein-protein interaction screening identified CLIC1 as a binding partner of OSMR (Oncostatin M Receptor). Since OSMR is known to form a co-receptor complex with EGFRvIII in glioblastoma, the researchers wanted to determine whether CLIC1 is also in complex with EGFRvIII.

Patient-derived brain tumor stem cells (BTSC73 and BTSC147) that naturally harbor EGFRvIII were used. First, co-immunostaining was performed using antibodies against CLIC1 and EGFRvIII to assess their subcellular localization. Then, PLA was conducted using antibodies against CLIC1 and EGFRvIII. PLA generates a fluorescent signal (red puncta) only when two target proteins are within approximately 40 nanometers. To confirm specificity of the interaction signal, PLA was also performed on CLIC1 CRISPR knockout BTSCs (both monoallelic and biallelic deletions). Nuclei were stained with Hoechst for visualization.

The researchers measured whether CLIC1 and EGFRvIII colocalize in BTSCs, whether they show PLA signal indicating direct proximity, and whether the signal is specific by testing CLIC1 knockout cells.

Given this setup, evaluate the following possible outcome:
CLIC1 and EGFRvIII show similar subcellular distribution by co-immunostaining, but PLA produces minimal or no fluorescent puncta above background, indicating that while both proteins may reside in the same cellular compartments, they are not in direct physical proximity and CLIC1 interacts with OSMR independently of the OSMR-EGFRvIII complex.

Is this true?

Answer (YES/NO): NO